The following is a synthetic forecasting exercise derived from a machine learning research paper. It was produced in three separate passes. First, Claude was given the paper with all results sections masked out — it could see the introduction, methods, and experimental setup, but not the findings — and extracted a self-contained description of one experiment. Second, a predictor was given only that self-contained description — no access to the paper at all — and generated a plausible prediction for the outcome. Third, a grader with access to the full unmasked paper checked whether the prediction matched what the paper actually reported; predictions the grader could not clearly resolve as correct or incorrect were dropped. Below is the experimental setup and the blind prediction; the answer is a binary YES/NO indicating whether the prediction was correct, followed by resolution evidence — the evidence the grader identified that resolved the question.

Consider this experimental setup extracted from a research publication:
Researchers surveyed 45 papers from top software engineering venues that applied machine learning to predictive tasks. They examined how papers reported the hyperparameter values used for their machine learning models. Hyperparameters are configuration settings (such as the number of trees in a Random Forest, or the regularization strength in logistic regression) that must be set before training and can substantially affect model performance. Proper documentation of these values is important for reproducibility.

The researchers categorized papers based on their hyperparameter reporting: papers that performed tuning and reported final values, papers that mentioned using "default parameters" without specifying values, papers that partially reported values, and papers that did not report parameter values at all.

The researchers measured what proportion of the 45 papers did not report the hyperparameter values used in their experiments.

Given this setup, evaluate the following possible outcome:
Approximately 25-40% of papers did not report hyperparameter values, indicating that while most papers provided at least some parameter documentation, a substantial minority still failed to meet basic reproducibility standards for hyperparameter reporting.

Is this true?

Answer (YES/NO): NO